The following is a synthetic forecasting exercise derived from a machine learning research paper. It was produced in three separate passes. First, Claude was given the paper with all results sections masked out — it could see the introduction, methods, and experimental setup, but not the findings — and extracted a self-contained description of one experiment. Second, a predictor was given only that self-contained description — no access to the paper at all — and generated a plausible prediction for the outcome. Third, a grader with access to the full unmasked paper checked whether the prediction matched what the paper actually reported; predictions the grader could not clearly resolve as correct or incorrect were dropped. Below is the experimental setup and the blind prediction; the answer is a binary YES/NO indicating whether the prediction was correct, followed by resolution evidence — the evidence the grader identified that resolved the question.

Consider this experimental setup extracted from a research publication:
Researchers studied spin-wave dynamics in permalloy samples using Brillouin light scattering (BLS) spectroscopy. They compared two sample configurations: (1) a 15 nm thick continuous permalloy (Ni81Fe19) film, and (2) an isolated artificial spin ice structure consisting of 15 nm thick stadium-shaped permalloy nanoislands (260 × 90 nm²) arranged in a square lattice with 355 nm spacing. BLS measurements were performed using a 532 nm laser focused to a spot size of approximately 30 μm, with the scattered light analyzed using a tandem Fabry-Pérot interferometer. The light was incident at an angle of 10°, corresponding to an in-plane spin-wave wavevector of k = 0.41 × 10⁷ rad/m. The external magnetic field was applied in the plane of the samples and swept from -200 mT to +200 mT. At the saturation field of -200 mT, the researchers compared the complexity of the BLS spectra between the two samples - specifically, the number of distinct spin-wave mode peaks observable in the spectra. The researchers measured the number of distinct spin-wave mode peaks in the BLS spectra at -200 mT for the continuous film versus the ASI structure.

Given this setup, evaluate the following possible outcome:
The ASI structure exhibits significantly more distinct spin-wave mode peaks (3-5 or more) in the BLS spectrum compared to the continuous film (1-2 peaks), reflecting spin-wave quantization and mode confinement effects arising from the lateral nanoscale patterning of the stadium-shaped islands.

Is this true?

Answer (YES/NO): YES